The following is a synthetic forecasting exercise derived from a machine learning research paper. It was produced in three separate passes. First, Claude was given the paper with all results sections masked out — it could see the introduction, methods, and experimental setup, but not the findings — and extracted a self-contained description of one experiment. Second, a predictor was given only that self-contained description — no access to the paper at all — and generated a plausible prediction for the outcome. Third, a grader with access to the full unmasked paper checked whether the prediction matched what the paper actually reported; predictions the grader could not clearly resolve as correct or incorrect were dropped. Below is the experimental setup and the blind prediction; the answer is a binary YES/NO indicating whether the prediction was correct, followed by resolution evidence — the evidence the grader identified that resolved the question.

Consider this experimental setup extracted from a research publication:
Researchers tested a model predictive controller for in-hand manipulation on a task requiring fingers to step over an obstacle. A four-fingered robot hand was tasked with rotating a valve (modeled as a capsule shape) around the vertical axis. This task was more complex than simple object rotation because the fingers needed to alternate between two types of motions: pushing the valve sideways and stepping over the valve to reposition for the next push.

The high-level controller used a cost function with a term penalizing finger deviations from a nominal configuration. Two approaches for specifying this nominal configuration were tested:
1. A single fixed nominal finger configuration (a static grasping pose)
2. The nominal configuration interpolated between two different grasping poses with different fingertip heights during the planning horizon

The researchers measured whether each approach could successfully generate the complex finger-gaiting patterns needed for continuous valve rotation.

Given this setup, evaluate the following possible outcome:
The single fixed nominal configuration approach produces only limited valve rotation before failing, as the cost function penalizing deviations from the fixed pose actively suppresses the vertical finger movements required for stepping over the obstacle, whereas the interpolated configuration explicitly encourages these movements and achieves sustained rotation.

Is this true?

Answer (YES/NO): NO